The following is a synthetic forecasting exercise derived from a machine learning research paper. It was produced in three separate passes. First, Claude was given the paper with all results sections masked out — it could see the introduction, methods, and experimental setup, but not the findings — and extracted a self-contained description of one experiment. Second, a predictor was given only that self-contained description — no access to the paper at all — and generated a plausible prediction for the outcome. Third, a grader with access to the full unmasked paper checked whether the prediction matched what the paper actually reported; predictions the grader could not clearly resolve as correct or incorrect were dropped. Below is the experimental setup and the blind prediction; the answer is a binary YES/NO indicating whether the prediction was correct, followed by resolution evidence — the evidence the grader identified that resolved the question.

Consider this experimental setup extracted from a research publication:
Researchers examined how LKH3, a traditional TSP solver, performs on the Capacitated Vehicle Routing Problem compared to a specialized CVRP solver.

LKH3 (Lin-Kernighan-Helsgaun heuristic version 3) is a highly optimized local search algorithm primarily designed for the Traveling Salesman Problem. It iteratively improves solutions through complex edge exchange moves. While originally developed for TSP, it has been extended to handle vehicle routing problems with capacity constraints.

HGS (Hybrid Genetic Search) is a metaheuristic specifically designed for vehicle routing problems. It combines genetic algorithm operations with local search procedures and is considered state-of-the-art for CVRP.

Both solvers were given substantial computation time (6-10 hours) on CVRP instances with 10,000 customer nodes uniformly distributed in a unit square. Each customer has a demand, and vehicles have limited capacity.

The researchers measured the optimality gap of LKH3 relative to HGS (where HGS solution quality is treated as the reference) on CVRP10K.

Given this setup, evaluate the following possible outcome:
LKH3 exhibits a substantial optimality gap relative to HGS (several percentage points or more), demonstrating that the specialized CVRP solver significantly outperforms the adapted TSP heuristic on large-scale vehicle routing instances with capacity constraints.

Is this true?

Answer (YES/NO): YES